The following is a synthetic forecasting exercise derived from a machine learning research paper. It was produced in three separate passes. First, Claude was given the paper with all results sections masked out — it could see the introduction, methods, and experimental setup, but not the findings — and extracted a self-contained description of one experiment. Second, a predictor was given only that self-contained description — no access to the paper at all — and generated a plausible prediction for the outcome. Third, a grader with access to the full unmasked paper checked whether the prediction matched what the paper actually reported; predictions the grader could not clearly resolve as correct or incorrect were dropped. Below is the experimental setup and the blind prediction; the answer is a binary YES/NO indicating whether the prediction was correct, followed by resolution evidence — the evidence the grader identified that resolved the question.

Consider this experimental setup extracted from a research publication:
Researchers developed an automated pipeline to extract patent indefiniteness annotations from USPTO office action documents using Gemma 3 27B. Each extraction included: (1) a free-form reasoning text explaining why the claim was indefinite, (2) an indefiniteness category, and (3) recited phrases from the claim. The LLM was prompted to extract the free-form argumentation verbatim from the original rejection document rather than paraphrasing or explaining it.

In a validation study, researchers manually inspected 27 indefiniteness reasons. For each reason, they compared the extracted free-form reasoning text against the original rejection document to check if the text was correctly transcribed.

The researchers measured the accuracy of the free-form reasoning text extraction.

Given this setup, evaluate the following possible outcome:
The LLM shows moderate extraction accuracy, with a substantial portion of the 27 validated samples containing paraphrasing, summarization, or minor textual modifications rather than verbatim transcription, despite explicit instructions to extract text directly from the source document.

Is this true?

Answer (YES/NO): NO